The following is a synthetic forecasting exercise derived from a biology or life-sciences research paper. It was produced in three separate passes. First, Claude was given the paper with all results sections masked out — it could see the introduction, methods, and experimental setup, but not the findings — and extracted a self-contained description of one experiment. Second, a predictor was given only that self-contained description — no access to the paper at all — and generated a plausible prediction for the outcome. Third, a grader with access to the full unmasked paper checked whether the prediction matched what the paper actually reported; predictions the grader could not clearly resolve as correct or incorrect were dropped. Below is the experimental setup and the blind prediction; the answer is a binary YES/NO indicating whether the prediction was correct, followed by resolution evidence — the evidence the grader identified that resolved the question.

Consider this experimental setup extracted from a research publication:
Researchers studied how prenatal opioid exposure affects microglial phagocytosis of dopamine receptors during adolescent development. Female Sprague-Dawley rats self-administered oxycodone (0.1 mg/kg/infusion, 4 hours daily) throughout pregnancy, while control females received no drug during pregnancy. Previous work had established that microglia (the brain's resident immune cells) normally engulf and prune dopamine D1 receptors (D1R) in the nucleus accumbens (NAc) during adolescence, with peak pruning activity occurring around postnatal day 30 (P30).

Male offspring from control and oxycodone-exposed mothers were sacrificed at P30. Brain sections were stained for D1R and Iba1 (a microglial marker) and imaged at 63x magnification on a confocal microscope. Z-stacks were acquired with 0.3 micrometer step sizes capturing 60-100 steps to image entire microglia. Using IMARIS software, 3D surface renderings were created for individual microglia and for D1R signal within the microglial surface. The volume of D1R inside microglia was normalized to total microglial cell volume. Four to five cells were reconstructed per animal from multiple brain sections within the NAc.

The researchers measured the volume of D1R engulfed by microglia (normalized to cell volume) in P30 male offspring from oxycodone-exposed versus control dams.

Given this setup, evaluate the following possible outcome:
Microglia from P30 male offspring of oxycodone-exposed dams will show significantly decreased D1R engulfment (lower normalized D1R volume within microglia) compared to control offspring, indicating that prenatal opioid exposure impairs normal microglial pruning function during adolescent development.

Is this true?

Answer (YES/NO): YES